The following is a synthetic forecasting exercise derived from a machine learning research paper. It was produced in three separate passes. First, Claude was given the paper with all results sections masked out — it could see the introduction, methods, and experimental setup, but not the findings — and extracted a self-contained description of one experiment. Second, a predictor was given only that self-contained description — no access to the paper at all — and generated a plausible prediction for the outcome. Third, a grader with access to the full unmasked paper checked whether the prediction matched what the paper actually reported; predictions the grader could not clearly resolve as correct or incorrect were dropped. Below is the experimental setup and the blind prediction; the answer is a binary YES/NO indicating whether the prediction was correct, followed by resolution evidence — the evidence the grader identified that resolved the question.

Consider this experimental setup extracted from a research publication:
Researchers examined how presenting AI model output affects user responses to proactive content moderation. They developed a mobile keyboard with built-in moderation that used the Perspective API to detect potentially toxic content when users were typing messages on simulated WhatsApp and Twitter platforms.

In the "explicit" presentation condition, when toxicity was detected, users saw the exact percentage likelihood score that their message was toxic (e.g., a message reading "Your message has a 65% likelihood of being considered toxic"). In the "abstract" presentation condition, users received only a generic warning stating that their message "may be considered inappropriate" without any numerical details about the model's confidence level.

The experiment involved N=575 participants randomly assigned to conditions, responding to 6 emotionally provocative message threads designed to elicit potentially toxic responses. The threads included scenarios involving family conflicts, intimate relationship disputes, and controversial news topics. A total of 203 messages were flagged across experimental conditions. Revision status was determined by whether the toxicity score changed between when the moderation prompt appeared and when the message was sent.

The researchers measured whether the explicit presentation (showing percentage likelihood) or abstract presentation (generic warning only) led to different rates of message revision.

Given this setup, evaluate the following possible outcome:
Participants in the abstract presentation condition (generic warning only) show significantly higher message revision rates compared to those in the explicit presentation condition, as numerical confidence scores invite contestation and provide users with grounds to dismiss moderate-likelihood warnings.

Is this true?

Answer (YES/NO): NO